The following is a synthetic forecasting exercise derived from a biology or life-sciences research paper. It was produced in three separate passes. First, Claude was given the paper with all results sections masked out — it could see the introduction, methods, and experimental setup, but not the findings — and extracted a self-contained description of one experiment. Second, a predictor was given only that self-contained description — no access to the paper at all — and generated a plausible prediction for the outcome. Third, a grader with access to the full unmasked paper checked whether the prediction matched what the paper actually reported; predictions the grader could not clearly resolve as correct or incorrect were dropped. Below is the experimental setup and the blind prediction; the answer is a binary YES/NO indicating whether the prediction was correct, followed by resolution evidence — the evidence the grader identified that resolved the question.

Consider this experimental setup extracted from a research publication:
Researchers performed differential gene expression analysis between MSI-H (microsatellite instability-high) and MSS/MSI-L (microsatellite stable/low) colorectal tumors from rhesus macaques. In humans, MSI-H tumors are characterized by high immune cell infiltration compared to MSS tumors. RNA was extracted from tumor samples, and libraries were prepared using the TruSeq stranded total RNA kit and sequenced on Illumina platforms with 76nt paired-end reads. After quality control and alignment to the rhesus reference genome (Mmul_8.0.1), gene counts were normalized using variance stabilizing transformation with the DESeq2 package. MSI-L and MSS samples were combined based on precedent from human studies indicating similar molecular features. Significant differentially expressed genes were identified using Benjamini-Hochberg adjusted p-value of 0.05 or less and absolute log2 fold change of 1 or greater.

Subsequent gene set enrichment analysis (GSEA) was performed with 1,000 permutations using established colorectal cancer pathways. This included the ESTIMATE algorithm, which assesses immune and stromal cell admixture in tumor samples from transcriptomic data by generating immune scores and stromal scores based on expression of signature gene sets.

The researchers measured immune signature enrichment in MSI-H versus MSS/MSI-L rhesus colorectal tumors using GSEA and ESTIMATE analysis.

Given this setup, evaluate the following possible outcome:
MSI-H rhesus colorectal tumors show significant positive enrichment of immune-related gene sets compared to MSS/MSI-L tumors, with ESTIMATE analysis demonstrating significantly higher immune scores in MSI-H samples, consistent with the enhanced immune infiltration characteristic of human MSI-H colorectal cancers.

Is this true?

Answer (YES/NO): NO